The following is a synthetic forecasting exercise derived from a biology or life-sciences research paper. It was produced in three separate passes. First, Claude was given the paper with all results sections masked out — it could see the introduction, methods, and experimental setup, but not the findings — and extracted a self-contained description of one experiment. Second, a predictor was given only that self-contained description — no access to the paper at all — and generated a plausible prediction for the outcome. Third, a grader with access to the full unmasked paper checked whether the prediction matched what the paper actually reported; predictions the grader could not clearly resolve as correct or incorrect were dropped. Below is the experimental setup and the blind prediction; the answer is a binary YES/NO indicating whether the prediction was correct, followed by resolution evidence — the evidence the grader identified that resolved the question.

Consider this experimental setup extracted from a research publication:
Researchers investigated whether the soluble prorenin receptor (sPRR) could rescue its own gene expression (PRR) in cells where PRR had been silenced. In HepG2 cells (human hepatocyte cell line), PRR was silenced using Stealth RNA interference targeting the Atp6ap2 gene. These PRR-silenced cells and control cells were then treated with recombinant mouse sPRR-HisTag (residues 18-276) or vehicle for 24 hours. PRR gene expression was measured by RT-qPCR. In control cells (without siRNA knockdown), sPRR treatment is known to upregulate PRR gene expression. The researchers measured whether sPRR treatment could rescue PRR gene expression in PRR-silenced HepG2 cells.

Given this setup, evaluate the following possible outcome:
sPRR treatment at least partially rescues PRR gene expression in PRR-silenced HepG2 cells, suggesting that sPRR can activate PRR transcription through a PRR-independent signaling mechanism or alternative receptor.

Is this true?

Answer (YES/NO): NO